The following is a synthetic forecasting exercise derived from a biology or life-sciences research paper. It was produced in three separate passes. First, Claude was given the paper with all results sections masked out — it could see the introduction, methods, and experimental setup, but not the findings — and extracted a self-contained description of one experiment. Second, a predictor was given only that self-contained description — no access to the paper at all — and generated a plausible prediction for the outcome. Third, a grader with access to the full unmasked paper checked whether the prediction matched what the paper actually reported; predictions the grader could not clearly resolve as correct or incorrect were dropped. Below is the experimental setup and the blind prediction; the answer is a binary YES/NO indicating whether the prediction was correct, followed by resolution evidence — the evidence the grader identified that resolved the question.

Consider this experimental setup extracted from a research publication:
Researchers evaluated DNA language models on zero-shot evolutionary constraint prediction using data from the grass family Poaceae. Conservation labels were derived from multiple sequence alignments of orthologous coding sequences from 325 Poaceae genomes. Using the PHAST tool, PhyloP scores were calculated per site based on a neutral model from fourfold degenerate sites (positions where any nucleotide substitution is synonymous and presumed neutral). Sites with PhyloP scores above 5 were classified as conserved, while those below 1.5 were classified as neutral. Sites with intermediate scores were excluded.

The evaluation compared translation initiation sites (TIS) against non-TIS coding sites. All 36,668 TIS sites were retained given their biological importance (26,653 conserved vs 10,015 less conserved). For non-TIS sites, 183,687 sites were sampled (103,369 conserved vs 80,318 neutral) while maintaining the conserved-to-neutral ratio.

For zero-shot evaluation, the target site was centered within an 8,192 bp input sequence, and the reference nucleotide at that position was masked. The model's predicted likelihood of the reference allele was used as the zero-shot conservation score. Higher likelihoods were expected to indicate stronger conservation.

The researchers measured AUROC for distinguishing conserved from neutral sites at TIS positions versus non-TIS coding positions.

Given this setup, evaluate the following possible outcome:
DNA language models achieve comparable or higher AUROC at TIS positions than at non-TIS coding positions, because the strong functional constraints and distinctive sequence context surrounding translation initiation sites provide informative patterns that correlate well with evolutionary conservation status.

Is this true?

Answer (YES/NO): NO